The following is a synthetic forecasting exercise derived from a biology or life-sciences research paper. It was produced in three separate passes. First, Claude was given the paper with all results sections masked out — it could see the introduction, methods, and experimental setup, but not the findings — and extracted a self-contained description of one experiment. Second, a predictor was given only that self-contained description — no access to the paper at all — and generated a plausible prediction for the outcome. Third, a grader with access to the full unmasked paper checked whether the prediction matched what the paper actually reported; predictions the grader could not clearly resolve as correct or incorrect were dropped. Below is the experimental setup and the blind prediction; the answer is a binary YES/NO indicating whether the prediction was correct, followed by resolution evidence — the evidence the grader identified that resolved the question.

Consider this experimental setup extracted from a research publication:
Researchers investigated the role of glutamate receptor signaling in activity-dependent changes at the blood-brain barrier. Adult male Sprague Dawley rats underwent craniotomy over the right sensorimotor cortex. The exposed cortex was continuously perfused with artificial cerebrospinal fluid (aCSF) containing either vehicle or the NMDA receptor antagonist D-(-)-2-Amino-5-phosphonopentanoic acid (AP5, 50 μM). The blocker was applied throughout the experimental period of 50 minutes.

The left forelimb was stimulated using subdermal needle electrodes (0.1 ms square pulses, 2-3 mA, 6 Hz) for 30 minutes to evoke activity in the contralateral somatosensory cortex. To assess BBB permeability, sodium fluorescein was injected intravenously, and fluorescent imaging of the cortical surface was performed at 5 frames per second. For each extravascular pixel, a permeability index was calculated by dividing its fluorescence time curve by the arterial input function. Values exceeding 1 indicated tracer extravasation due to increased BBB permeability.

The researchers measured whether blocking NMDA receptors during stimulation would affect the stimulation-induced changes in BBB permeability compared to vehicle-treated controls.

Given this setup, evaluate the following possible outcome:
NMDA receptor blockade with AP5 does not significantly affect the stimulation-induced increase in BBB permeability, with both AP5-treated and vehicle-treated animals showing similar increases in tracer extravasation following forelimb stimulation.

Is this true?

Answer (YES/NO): YES